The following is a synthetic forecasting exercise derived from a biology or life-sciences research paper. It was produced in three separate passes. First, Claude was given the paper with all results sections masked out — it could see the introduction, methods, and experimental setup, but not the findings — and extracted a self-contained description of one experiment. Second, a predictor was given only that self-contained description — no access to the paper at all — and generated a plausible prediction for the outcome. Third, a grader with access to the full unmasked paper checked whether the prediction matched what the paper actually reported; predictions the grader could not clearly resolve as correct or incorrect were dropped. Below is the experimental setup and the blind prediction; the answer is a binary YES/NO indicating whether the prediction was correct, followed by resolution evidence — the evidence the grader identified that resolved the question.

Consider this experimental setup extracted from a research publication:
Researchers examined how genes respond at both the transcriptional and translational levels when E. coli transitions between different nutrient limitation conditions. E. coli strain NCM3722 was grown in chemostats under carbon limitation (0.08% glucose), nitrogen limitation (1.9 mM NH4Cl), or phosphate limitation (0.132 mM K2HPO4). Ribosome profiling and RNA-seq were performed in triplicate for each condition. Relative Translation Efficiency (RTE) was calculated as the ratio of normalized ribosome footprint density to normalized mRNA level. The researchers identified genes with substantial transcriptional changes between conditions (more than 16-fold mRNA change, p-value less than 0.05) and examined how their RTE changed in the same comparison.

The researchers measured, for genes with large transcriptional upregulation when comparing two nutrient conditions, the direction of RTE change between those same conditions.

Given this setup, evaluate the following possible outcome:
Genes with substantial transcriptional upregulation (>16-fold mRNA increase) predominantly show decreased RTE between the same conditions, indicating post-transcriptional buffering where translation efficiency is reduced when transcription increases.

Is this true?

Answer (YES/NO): NO